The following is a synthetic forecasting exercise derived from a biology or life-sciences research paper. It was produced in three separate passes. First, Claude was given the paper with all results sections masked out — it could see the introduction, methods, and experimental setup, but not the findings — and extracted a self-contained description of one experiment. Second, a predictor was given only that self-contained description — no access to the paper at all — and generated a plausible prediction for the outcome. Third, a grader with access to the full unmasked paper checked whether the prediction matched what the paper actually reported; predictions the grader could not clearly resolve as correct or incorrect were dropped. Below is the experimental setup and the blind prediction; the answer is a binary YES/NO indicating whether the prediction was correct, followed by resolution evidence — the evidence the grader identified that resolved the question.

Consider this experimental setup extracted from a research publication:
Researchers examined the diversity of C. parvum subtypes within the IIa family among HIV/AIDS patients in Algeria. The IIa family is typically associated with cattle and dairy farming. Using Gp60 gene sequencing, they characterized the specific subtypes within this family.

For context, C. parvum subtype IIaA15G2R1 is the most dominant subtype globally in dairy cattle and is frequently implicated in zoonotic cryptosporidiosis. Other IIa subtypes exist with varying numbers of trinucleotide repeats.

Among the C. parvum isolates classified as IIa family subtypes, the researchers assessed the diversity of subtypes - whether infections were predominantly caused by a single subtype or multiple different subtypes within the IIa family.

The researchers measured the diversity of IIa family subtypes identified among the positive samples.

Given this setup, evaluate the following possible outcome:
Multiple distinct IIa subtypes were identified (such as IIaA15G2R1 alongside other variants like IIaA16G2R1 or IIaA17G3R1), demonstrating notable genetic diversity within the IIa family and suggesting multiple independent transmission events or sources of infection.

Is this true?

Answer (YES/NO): YES